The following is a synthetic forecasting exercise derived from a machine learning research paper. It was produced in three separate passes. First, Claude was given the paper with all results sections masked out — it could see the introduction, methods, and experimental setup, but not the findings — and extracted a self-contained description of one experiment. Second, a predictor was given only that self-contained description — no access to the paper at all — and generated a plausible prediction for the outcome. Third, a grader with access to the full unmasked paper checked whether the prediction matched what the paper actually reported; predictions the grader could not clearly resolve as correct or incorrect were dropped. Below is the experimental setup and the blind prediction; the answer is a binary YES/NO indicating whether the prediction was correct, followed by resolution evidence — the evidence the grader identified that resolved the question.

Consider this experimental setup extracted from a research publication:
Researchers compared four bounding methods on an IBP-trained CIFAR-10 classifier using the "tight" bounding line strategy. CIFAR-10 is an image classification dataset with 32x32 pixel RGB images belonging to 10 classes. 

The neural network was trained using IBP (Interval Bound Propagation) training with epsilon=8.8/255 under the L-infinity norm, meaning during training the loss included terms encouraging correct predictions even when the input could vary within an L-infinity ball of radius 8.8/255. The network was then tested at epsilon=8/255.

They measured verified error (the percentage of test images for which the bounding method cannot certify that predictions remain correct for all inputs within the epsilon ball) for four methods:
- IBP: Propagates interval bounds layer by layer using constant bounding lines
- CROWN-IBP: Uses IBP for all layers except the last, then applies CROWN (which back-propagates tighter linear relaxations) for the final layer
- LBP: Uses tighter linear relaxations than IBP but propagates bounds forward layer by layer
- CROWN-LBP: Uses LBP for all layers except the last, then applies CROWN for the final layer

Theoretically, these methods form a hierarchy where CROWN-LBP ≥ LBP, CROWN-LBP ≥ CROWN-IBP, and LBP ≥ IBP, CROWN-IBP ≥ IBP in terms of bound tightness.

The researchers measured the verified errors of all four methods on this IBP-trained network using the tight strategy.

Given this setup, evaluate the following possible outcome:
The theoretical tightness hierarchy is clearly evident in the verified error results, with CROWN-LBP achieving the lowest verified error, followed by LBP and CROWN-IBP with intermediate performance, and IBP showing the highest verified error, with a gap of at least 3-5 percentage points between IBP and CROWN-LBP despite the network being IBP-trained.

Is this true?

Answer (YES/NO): NO